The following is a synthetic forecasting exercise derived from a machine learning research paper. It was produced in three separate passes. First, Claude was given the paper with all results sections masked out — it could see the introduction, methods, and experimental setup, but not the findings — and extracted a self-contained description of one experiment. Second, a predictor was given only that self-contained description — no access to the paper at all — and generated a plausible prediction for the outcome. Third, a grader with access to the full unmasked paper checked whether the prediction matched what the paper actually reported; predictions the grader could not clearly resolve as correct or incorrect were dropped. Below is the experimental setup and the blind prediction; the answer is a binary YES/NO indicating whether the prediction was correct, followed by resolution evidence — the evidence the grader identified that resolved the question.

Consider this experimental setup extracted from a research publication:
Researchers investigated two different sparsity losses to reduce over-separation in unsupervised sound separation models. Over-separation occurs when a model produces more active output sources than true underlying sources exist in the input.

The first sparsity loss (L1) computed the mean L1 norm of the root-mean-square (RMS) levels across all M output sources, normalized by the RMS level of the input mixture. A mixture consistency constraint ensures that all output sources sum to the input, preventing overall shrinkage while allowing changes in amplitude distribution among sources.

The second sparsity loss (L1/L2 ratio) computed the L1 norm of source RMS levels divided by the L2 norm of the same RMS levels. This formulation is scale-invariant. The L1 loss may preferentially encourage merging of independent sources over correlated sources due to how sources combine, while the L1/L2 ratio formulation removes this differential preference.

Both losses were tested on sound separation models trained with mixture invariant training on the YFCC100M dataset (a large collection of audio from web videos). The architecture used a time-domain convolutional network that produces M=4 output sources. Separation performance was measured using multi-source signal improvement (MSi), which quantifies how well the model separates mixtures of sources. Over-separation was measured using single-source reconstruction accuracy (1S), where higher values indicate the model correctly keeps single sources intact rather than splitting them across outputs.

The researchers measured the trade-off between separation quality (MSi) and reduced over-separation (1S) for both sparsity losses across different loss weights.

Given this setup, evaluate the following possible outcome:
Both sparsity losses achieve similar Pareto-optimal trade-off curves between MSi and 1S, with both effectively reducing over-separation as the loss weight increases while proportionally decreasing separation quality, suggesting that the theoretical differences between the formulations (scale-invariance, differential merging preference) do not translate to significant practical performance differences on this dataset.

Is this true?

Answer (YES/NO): NO